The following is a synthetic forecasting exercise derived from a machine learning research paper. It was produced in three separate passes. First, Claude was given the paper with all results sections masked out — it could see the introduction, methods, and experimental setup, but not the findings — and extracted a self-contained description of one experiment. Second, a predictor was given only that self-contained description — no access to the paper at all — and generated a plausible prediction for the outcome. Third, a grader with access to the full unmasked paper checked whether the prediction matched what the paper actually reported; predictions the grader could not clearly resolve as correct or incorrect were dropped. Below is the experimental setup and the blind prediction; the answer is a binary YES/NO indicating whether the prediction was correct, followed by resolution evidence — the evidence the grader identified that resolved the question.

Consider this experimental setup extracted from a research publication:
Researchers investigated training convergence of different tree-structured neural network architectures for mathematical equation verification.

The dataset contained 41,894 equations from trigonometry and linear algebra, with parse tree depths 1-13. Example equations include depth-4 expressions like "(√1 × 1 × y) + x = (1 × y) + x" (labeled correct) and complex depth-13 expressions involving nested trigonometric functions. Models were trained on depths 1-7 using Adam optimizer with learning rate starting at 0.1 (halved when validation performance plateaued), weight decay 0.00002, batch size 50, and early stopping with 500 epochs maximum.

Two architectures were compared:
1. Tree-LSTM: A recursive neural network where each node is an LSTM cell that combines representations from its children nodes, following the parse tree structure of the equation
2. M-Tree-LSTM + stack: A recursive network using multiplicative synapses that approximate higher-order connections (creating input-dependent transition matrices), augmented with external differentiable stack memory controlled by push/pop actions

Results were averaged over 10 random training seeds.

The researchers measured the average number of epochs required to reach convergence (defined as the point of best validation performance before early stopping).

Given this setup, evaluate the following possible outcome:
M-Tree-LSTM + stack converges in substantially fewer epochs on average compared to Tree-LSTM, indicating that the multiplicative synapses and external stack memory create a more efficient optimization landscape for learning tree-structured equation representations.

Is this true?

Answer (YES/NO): YES